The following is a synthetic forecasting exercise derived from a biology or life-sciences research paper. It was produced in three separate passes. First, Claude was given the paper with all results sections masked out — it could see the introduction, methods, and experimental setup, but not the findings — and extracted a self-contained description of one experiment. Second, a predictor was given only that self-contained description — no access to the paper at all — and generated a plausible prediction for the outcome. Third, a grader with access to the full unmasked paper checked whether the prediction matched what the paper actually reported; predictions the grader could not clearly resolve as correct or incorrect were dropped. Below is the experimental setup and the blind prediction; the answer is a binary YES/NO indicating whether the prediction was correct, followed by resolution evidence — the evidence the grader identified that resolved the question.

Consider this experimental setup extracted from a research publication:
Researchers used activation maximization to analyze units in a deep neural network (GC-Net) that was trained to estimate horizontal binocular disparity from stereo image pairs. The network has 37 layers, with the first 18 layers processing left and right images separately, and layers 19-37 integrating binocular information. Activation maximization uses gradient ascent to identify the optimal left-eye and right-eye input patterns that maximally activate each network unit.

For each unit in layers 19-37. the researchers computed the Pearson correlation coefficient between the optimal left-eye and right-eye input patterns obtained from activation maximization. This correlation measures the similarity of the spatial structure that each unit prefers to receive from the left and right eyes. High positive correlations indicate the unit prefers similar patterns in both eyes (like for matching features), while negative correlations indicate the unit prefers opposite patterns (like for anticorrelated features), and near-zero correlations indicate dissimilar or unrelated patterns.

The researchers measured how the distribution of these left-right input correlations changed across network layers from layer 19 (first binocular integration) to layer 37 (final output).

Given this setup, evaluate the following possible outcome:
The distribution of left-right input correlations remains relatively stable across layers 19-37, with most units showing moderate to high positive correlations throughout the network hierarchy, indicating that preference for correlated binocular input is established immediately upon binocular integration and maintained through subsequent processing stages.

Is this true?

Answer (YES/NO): NO